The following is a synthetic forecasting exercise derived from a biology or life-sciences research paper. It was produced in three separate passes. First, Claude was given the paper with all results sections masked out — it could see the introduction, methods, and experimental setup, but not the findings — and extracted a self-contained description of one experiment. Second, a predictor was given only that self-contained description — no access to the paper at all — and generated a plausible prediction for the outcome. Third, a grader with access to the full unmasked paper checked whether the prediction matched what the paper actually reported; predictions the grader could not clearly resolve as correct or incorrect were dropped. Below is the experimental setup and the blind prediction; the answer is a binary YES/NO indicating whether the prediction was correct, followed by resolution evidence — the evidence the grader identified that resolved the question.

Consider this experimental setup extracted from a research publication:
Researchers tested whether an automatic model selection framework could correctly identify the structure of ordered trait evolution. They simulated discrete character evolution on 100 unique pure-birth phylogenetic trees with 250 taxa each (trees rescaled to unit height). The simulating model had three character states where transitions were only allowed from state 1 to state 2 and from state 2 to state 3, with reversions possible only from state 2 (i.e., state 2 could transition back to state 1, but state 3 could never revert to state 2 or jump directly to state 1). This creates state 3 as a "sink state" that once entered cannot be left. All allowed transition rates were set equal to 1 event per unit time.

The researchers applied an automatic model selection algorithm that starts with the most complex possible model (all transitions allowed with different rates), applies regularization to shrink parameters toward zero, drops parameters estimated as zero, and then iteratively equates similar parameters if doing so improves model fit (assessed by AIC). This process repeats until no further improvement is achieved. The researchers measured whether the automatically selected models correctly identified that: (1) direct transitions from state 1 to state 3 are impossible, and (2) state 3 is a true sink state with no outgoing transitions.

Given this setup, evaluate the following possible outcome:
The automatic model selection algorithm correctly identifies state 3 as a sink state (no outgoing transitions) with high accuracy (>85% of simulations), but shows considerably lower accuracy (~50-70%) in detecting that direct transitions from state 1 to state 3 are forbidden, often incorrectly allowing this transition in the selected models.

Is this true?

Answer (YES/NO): NO